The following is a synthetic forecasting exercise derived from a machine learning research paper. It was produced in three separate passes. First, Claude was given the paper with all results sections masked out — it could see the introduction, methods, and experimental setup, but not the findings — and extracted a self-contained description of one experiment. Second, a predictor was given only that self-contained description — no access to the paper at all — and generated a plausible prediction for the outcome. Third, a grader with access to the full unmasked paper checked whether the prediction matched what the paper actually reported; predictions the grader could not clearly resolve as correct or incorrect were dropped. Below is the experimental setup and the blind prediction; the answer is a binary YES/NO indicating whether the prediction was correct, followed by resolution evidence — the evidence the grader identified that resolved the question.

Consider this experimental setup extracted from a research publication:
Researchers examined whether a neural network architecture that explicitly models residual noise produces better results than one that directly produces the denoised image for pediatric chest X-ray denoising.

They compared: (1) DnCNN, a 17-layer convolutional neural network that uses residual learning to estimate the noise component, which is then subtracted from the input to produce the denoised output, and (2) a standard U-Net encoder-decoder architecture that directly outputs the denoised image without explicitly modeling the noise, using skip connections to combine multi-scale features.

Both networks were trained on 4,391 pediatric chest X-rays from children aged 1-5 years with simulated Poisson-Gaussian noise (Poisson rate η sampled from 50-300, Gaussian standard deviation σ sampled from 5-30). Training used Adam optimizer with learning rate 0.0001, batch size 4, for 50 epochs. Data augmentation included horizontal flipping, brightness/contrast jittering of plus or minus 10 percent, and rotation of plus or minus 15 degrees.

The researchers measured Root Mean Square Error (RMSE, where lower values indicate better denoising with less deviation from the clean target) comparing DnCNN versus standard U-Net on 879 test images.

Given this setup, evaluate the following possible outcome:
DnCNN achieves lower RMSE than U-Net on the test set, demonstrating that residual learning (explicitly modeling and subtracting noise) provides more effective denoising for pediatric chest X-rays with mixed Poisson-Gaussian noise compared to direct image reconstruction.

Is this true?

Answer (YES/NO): NO